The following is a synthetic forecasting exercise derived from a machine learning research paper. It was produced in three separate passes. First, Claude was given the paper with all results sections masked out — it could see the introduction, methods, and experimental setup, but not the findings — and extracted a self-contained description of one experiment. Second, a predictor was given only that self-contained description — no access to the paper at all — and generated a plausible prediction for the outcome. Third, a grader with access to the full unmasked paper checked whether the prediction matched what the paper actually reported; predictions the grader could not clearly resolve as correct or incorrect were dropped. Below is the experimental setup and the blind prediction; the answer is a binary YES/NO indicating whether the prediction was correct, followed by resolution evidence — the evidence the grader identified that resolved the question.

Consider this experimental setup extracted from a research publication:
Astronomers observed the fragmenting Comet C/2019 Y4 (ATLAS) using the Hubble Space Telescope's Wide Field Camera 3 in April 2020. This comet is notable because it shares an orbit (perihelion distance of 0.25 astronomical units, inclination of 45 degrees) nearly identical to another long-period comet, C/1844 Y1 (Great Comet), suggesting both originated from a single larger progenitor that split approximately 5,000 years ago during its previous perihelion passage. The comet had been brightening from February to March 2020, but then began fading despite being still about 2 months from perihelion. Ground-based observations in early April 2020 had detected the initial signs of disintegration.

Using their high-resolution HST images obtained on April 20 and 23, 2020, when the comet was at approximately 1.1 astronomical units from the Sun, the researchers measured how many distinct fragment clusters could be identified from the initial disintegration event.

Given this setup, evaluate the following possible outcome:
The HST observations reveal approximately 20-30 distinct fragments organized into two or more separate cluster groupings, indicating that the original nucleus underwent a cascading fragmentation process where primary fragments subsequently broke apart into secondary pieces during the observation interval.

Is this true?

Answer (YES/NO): YES